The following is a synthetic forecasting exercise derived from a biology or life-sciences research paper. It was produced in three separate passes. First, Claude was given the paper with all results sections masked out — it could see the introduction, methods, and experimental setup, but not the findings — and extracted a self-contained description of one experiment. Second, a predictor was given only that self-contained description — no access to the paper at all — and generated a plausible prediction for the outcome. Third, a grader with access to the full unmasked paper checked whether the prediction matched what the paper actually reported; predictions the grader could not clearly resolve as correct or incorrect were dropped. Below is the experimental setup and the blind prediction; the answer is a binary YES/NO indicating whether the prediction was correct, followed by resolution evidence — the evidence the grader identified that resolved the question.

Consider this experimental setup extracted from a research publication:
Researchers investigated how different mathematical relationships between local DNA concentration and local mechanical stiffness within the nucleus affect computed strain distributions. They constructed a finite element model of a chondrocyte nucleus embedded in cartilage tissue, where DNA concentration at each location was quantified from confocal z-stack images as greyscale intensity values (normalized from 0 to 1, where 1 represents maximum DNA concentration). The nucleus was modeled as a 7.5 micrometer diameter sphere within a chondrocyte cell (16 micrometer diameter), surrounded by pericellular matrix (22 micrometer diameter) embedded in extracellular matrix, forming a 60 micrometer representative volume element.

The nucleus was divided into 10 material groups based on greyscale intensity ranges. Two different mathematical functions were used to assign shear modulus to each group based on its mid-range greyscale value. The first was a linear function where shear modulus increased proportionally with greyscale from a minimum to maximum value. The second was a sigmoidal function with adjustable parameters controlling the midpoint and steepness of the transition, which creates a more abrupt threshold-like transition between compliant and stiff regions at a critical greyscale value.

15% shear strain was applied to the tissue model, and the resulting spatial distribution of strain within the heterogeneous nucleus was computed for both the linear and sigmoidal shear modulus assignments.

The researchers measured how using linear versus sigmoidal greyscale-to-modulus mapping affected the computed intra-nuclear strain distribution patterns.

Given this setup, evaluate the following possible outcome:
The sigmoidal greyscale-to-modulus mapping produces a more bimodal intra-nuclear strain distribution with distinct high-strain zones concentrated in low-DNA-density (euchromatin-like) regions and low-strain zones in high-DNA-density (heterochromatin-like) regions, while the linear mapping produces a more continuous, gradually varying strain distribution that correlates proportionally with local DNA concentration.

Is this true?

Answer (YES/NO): NO